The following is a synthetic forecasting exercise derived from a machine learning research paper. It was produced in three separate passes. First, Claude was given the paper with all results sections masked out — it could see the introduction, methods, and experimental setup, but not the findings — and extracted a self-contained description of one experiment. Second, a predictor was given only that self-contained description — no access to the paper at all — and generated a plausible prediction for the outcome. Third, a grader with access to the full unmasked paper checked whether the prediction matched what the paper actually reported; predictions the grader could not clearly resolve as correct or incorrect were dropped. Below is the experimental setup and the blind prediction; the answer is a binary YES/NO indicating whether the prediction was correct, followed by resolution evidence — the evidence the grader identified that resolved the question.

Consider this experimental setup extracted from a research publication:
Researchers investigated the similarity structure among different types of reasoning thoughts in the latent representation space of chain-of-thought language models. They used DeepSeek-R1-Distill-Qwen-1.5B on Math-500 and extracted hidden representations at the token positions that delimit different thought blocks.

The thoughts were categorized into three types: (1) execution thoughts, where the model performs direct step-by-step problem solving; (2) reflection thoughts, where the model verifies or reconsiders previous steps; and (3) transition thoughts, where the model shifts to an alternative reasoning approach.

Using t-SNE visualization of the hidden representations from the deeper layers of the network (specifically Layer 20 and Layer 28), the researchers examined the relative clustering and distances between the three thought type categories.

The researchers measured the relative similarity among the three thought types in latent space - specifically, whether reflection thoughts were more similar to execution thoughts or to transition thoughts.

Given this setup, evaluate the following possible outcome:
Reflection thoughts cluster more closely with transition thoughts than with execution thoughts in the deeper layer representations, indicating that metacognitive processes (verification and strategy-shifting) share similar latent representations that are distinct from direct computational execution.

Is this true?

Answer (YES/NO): YES